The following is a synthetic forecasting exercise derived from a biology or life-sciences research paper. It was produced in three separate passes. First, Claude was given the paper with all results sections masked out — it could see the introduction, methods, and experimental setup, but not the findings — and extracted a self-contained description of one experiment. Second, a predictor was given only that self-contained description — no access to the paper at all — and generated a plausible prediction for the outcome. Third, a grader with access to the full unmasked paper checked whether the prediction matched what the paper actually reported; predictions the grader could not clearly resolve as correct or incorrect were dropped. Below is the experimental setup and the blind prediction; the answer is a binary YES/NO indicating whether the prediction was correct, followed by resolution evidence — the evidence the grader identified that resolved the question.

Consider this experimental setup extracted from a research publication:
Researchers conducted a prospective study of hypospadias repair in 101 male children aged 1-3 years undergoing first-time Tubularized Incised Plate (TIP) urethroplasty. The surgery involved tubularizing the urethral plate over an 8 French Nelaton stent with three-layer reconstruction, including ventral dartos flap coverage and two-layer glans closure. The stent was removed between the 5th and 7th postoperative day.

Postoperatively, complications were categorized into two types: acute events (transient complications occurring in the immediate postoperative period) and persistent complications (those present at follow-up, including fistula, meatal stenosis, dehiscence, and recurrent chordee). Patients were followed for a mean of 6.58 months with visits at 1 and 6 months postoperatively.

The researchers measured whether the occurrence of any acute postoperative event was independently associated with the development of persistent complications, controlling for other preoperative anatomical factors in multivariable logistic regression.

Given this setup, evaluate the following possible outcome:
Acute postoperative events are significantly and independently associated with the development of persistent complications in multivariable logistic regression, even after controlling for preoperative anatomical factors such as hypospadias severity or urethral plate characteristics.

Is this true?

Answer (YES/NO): NO